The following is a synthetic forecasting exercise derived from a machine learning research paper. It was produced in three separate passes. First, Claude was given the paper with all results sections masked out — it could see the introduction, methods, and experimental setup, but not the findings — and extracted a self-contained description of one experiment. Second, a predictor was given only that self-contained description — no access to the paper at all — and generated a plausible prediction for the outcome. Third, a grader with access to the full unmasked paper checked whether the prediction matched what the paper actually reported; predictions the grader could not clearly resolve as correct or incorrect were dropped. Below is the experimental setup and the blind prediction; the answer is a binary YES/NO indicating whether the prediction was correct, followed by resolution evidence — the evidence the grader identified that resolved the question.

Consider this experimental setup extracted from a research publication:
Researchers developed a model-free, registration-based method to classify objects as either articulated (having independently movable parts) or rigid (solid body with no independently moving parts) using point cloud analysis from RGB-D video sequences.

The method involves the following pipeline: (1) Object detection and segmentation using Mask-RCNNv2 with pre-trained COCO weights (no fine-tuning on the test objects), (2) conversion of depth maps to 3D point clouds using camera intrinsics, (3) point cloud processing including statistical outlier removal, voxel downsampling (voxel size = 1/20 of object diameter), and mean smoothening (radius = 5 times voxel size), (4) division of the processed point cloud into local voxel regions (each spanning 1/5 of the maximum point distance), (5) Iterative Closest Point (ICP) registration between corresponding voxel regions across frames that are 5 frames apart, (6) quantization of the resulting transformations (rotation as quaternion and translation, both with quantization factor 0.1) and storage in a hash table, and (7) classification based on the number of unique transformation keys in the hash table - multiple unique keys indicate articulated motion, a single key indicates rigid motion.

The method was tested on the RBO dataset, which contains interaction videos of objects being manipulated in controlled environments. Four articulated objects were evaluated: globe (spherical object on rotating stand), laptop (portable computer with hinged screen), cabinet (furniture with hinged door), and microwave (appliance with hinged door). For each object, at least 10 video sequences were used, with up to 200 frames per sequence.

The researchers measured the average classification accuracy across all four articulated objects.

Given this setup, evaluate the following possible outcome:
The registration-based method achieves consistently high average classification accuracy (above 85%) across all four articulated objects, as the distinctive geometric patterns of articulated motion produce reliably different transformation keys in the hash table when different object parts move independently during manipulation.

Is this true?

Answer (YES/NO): NO